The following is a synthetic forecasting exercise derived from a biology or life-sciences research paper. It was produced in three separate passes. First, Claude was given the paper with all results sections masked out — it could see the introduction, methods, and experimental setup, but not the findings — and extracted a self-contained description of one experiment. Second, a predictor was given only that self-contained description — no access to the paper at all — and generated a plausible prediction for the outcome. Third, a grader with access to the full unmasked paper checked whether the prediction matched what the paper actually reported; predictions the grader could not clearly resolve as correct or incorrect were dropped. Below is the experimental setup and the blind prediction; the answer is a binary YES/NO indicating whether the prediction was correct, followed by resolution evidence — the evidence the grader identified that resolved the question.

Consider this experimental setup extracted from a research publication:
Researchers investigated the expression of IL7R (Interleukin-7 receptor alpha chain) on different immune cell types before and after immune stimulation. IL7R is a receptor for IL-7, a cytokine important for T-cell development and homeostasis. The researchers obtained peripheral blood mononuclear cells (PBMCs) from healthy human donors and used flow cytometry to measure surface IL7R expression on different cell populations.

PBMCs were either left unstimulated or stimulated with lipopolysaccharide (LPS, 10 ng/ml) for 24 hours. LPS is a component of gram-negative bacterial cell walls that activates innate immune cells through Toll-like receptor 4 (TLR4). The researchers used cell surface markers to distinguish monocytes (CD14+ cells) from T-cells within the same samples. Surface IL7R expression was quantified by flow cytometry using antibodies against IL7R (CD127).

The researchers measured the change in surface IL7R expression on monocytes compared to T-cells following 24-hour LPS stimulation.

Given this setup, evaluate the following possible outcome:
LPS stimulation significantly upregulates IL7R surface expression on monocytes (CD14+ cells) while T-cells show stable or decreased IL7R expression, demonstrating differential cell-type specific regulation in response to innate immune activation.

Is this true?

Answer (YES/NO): YES